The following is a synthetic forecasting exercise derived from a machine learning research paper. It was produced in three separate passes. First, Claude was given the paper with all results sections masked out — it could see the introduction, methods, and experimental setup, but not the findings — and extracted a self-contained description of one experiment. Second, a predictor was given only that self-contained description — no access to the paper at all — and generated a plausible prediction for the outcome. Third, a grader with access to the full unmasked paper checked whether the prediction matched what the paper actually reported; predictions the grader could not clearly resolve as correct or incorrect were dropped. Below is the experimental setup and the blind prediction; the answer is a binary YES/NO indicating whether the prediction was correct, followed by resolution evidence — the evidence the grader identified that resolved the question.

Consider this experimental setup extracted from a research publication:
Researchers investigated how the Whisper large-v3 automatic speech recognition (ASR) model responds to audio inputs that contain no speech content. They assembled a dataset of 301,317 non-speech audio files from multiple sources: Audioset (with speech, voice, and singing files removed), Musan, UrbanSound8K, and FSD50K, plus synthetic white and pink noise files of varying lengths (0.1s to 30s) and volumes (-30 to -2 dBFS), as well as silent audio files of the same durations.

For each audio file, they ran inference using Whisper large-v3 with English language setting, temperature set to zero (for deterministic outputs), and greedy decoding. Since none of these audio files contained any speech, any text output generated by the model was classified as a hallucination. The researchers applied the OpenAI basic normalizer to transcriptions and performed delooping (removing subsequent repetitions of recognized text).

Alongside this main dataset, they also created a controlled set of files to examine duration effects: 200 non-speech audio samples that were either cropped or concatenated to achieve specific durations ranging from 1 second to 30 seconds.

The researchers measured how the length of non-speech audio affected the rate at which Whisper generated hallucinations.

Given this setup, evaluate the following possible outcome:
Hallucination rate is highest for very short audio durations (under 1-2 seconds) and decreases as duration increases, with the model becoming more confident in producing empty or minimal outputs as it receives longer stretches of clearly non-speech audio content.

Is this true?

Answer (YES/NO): NO